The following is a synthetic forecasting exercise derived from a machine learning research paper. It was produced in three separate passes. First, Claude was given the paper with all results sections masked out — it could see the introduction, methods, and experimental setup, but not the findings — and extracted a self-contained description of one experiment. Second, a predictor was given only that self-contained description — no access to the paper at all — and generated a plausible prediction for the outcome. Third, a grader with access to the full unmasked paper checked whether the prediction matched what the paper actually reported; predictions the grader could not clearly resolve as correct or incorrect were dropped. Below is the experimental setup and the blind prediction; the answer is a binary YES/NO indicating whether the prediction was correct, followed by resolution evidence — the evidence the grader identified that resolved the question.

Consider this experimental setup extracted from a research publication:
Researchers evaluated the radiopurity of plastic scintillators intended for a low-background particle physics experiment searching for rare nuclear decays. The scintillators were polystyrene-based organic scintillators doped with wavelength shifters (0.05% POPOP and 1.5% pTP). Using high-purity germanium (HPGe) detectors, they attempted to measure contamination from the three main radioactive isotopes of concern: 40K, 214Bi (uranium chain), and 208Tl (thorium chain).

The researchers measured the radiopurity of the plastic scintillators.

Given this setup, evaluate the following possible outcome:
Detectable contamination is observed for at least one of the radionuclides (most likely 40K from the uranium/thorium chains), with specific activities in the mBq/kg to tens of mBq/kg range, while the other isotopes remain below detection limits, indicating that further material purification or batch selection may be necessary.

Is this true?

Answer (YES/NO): NO